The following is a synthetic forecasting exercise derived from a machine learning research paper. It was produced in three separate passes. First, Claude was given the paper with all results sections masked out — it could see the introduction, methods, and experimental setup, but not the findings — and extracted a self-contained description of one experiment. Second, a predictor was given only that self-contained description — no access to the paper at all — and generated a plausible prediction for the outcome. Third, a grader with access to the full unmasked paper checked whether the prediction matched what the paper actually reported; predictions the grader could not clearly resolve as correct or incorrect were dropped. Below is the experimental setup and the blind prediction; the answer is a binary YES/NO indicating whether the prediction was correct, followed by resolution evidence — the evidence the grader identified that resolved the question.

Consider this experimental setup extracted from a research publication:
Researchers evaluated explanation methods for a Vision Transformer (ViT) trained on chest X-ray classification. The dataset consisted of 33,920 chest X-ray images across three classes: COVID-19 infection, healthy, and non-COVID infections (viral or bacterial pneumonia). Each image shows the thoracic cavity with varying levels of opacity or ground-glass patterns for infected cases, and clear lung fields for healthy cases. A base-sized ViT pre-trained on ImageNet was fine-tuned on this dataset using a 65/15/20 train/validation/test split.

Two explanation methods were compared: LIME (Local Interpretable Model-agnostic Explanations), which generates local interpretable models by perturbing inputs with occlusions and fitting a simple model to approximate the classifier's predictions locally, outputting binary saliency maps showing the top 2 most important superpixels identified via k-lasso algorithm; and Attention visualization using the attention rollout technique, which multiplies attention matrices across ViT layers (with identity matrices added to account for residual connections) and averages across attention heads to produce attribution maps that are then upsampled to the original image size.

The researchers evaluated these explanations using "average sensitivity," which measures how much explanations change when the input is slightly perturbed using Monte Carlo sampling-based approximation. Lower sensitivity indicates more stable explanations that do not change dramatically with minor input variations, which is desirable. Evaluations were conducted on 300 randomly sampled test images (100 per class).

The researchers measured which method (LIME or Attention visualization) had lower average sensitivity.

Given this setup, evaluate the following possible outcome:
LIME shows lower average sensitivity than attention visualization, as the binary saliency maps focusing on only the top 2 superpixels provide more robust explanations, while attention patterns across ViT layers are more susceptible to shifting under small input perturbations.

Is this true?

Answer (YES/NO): NO